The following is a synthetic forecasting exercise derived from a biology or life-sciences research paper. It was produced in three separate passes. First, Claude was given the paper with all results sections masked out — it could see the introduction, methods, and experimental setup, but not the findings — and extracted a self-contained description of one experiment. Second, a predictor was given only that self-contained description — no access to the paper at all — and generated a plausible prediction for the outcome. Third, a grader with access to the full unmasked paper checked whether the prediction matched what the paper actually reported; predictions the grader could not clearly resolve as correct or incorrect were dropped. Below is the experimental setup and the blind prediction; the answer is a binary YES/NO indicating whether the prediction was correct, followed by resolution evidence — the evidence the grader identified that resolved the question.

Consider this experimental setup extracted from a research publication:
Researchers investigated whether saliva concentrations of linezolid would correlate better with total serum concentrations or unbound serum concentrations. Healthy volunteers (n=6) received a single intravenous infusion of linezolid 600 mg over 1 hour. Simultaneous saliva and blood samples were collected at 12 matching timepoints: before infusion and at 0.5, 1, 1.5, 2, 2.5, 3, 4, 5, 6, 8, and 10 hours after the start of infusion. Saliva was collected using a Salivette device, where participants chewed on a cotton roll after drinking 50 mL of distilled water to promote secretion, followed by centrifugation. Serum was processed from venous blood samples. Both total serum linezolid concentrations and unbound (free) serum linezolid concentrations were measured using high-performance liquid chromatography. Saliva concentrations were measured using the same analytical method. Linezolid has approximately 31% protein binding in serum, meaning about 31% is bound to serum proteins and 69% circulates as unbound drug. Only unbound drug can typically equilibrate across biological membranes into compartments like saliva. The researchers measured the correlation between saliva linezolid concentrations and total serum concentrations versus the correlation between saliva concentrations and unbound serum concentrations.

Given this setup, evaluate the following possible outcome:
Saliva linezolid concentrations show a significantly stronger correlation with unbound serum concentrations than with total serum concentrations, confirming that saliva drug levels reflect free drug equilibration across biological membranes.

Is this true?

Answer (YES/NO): NO